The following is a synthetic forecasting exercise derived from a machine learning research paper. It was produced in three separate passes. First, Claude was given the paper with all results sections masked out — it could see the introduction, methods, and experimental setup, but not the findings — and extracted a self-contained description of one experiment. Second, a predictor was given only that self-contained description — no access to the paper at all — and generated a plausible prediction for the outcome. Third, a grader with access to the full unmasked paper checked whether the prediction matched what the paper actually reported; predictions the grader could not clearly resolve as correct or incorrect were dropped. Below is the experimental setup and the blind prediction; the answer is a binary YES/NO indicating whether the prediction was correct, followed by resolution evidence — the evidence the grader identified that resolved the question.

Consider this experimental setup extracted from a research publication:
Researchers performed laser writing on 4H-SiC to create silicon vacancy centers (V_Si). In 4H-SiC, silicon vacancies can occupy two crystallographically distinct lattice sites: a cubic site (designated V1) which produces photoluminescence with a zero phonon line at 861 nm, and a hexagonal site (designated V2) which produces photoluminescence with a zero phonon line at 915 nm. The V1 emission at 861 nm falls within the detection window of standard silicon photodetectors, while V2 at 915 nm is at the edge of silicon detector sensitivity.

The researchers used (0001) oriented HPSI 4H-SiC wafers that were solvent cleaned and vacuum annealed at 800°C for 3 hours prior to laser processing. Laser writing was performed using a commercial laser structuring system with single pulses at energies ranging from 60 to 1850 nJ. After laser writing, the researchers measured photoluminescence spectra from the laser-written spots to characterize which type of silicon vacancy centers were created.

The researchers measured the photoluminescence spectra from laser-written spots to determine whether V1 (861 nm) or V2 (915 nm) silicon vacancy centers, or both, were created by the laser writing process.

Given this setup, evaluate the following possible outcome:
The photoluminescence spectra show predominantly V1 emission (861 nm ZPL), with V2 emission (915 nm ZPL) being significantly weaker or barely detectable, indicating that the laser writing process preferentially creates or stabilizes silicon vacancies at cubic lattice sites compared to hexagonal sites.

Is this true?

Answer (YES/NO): NO